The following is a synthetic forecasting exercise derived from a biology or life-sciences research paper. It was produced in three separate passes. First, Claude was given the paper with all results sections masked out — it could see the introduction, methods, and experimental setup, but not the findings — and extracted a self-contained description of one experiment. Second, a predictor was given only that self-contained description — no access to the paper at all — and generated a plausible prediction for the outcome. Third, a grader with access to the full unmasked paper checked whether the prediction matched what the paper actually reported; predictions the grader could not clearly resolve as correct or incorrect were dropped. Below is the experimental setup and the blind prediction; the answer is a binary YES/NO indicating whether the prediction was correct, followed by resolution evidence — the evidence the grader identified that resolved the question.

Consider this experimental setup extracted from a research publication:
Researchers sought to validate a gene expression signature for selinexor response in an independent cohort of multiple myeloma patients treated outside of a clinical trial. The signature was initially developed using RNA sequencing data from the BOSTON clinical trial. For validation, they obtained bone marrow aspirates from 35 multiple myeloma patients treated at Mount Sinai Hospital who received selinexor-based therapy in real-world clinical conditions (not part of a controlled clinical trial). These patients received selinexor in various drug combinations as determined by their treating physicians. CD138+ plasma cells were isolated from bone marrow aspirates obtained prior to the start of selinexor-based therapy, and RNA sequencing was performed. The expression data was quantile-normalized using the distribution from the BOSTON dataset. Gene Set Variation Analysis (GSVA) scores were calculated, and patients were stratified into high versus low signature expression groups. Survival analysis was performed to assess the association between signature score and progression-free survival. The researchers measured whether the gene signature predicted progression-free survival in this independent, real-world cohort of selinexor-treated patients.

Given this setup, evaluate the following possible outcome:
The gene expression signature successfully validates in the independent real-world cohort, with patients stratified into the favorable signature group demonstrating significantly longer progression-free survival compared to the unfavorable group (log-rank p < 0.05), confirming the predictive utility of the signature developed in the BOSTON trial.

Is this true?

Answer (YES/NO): YES